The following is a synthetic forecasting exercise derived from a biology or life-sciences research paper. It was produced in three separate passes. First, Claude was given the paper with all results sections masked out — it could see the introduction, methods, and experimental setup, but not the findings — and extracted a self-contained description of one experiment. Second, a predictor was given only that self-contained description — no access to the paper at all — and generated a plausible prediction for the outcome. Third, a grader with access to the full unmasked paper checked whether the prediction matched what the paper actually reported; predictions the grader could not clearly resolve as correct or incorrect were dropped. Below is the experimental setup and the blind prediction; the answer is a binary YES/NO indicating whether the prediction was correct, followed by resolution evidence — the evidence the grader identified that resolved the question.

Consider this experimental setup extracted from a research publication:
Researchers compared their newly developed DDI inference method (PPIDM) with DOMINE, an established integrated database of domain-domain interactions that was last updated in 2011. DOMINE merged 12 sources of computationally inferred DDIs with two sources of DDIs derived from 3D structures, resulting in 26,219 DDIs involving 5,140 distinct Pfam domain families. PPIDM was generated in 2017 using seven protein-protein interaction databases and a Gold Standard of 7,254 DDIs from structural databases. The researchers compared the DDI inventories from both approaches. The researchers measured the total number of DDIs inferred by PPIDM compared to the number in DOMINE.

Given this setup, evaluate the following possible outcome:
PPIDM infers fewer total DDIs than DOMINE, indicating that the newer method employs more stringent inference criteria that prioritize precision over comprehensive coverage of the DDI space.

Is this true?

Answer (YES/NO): NO